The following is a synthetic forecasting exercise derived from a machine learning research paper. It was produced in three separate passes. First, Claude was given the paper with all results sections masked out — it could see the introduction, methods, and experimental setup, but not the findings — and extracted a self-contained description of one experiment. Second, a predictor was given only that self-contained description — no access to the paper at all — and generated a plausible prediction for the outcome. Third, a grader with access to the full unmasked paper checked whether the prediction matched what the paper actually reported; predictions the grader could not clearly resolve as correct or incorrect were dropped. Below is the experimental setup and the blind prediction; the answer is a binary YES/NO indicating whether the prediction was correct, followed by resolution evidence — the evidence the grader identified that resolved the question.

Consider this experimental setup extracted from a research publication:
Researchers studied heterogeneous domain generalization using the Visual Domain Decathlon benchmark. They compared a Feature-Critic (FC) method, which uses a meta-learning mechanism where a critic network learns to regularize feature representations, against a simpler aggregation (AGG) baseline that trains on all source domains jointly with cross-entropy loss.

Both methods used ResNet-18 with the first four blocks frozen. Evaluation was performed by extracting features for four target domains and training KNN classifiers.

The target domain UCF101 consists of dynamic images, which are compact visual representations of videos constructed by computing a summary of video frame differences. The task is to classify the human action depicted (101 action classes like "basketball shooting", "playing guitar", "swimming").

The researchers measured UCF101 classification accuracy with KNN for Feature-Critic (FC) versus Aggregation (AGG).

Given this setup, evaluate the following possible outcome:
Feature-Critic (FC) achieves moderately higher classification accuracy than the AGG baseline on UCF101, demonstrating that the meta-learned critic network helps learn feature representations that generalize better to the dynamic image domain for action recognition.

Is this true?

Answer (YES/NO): YES